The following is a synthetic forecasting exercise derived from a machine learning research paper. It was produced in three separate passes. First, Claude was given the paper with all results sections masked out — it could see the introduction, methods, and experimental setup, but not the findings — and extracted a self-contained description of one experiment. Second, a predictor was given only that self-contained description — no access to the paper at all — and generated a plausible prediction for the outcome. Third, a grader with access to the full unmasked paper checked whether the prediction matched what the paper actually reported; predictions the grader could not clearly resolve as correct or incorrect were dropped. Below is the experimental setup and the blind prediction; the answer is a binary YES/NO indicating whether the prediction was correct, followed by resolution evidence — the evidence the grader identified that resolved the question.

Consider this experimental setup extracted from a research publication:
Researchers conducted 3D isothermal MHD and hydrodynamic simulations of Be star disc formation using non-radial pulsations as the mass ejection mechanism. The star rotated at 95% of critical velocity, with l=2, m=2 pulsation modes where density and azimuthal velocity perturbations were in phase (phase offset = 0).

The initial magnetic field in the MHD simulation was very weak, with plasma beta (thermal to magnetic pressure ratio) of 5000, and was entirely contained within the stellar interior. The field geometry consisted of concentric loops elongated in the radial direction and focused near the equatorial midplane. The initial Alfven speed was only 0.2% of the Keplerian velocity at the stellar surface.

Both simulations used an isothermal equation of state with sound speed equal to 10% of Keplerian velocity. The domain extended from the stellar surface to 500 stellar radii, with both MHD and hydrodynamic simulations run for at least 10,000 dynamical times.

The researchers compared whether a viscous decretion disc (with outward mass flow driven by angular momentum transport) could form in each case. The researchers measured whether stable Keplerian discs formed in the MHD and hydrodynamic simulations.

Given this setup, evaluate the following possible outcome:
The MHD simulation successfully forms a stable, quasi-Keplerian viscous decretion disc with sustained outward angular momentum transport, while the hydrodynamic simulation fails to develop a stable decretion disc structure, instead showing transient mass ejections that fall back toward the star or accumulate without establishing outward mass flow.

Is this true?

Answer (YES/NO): YES